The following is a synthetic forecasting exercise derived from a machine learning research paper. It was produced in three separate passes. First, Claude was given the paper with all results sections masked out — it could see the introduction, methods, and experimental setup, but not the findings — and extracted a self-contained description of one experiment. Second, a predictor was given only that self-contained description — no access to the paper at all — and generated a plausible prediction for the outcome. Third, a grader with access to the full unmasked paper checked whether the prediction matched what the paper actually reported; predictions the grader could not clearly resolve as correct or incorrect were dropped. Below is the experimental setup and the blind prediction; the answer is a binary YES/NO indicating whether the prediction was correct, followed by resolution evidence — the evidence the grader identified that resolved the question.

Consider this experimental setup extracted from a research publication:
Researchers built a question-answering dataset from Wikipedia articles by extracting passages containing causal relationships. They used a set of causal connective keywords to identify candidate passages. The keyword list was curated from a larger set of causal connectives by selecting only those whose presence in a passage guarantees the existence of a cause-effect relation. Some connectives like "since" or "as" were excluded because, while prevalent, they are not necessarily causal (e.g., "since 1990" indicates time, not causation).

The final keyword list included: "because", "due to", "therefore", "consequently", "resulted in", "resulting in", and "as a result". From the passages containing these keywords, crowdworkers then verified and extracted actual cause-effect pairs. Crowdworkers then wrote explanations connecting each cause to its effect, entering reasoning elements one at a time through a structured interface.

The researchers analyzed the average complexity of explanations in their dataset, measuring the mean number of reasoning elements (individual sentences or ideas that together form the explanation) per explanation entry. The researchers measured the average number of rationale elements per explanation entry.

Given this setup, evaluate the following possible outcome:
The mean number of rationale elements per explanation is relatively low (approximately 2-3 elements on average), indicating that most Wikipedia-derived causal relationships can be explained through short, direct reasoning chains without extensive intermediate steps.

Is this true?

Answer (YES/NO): NO